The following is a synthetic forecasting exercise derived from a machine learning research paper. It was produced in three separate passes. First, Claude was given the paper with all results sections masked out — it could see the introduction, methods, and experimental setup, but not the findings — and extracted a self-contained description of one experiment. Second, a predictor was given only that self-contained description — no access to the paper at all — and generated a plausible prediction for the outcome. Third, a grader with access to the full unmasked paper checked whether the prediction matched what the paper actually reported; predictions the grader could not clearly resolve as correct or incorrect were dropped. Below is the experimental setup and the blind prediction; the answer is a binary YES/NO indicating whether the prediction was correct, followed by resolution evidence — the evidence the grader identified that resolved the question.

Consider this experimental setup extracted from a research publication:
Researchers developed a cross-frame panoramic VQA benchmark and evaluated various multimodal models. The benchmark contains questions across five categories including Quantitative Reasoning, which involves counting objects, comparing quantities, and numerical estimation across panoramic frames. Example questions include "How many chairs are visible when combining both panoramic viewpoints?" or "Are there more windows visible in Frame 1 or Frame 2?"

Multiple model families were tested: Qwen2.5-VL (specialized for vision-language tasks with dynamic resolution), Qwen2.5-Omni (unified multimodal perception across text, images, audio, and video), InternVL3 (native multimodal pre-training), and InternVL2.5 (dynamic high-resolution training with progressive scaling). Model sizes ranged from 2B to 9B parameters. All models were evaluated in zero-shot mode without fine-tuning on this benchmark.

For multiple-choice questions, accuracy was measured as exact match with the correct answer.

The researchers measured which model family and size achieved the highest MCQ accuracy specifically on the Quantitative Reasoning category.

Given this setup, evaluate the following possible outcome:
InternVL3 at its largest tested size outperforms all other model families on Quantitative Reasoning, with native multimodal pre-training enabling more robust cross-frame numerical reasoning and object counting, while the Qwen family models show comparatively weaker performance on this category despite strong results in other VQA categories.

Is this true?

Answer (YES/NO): NO